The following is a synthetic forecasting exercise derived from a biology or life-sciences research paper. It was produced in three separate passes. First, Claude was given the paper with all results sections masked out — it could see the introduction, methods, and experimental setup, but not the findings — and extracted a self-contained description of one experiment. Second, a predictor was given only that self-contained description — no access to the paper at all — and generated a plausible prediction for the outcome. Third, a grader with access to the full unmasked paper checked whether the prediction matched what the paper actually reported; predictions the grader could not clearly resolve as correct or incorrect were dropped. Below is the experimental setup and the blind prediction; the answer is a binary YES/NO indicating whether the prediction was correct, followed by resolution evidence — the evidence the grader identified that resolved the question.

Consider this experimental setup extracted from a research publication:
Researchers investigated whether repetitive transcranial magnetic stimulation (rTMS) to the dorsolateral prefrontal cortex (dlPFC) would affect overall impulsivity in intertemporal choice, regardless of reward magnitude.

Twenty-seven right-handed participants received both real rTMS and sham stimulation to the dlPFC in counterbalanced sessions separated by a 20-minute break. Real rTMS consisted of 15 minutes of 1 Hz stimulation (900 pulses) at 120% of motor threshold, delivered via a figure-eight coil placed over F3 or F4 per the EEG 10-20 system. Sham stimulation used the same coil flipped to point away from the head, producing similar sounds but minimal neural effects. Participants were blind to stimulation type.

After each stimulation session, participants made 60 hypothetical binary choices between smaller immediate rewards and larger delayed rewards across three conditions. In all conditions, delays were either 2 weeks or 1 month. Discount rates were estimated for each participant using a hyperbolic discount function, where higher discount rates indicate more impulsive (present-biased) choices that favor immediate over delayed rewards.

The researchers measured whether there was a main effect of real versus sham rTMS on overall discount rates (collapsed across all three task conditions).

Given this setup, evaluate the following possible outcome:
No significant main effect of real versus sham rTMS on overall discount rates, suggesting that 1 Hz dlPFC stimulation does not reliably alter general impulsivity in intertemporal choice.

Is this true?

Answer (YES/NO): YES